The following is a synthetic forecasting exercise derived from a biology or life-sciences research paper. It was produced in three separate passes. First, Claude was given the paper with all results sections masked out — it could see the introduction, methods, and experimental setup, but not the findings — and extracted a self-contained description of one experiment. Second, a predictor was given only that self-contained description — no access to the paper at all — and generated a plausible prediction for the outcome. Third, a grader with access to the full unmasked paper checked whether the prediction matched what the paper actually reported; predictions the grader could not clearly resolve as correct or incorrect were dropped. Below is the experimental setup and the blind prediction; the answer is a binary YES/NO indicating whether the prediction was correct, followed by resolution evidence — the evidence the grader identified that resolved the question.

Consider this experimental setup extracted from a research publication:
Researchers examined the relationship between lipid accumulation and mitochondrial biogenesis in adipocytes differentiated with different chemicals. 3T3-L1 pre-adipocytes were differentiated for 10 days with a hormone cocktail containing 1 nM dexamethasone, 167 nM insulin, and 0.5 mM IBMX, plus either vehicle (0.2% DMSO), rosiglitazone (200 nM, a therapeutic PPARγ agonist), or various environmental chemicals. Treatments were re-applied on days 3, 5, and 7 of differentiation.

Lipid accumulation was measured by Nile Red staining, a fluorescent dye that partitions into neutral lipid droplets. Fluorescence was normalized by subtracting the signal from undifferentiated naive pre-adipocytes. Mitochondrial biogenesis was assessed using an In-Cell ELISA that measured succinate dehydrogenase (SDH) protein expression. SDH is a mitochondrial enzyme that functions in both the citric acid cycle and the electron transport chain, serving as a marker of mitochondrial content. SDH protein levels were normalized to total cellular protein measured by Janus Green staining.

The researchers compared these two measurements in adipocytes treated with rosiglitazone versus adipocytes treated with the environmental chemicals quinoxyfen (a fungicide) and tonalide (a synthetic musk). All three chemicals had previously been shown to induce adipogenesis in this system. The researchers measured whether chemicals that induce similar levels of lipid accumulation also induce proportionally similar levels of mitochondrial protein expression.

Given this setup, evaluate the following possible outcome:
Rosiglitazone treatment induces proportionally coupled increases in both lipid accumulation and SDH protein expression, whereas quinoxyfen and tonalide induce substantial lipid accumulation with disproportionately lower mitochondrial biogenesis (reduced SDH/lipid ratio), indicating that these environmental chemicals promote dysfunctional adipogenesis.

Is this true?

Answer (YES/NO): NO